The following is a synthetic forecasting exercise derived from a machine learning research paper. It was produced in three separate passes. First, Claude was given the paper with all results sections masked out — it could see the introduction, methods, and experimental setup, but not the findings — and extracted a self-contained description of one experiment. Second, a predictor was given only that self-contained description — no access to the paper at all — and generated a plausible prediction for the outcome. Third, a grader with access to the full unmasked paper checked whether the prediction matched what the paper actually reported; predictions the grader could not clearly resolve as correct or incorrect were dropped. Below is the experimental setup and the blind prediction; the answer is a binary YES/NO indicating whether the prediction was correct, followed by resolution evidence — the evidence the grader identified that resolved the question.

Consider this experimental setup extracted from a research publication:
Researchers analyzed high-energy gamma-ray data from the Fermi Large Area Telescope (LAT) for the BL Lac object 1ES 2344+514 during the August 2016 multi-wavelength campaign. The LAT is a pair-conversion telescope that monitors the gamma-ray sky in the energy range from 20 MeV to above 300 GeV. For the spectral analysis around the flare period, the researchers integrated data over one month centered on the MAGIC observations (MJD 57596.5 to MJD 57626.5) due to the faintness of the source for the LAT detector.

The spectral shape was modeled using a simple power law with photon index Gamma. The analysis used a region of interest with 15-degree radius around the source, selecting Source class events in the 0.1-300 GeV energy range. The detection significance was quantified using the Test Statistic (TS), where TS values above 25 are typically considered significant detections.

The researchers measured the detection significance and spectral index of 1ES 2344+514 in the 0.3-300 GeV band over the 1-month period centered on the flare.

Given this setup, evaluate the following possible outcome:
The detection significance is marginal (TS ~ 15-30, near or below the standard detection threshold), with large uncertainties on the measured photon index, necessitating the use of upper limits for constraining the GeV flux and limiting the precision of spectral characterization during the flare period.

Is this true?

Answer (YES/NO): NO